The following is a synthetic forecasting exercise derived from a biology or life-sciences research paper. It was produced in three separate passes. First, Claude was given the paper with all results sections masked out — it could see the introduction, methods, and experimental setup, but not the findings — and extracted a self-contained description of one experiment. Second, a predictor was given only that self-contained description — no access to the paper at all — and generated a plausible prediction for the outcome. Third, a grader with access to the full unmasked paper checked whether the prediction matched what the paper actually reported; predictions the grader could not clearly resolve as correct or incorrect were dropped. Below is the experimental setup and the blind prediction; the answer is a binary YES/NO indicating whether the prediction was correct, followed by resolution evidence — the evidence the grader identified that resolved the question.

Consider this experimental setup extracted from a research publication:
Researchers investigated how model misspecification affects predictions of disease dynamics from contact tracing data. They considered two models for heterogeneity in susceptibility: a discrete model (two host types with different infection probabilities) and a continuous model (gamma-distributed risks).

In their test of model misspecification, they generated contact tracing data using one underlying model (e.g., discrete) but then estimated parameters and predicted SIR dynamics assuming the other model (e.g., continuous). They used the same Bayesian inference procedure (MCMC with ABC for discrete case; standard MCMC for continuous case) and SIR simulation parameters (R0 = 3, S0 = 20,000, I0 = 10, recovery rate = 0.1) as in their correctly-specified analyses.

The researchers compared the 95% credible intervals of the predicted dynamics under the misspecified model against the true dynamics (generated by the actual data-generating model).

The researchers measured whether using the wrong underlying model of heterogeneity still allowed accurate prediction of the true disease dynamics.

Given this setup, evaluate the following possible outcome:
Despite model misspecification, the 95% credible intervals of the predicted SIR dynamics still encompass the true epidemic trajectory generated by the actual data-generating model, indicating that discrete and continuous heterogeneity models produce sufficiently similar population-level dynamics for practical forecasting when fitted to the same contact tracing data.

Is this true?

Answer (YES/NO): NO